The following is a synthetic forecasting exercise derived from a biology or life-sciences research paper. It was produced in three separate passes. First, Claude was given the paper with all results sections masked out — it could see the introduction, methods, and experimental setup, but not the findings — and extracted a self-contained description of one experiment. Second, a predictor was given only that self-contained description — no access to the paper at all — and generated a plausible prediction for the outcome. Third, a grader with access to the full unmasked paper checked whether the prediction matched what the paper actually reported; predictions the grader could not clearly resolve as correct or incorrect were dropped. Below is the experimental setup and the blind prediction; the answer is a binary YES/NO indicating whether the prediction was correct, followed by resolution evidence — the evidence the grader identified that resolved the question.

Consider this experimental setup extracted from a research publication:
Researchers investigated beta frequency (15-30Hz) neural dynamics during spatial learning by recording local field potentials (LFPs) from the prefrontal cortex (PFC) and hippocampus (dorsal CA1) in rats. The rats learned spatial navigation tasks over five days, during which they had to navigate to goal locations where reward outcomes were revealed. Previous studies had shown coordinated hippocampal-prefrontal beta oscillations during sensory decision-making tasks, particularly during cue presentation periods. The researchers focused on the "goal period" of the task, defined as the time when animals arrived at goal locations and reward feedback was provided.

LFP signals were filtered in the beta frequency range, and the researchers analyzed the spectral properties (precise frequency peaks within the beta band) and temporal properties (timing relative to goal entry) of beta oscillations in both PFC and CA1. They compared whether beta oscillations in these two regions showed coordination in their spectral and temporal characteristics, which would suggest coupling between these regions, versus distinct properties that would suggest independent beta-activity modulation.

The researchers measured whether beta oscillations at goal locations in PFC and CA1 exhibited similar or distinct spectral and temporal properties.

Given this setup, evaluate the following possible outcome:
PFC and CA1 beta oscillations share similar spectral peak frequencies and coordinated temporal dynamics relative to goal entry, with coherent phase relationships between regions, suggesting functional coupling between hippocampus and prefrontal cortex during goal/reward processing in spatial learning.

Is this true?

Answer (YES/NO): NO